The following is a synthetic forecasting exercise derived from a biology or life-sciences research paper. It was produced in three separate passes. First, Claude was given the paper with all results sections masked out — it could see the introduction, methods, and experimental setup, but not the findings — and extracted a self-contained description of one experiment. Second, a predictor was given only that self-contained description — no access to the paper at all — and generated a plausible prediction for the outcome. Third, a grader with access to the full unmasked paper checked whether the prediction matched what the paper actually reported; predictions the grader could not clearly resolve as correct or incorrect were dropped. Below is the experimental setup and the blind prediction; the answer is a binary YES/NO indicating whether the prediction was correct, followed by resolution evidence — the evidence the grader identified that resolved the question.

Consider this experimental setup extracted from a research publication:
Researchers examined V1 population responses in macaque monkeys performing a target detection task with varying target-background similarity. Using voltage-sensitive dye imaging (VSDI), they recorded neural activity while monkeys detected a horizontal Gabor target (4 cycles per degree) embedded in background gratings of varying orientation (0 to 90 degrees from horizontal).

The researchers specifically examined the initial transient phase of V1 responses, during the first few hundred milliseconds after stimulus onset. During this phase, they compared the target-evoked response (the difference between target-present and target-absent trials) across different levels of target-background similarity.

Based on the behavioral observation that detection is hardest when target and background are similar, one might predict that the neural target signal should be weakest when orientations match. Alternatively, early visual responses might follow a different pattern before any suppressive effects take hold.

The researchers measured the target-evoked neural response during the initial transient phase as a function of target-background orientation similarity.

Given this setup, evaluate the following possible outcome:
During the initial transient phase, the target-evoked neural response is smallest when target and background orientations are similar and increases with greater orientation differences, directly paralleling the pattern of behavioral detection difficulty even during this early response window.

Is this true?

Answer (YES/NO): NO